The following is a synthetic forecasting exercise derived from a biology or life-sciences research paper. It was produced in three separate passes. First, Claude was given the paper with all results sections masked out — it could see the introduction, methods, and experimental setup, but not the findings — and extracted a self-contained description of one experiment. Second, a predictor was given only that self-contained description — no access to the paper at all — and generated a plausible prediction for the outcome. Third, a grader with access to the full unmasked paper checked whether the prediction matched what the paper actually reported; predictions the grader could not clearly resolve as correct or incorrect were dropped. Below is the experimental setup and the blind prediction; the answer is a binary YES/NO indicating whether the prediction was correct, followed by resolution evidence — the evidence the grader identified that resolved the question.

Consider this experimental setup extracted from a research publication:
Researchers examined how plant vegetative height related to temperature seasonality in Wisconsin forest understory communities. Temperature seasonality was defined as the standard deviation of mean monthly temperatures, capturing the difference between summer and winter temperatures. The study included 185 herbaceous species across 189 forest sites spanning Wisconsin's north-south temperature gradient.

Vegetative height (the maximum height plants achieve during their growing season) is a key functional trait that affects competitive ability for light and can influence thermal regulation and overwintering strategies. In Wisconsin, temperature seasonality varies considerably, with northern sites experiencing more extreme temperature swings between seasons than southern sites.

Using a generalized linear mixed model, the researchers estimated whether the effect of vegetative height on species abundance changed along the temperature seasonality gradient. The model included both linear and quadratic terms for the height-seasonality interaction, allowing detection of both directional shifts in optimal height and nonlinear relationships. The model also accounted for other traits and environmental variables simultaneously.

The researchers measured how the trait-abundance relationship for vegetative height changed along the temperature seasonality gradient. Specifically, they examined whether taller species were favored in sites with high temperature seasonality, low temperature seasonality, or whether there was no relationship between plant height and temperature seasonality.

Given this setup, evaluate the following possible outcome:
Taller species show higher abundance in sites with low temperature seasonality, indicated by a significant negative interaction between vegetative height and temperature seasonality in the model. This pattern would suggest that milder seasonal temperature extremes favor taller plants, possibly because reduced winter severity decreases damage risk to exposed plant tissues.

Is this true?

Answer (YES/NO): NO